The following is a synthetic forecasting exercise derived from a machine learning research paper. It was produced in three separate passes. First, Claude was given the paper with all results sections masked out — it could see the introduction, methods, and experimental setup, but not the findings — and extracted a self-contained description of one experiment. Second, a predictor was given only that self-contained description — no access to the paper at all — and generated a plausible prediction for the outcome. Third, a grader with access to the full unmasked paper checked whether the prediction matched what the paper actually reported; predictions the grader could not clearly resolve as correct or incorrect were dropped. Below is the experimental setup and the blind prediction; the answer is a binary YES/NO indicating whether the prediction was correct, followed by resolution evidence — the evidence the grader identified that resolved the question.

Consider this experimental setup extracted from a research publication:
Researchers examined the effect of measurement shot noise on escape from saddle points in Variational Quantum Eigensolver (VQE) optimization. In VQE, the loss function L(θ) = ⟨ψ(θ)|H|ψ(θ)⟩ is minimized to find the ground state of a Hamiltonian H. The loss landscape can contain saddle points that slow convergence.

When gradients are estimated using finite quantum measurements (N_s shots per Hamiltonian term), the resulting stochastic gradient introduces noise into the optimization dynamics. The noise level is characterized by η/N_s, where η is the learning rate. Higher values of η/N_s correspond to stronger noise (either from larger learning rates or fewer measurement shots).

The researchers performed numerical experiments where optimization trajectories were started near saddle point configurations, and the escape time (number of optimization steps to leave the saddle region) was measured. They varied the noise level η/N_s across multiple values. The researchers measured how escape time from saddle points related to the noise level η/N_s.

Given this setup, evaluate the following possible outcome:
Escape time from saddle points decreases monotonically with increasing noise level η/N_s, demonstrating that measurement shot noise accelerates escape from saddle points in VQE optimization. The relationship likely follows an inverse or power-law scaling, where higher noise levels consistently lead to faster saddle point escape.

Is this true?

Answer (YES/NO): YES